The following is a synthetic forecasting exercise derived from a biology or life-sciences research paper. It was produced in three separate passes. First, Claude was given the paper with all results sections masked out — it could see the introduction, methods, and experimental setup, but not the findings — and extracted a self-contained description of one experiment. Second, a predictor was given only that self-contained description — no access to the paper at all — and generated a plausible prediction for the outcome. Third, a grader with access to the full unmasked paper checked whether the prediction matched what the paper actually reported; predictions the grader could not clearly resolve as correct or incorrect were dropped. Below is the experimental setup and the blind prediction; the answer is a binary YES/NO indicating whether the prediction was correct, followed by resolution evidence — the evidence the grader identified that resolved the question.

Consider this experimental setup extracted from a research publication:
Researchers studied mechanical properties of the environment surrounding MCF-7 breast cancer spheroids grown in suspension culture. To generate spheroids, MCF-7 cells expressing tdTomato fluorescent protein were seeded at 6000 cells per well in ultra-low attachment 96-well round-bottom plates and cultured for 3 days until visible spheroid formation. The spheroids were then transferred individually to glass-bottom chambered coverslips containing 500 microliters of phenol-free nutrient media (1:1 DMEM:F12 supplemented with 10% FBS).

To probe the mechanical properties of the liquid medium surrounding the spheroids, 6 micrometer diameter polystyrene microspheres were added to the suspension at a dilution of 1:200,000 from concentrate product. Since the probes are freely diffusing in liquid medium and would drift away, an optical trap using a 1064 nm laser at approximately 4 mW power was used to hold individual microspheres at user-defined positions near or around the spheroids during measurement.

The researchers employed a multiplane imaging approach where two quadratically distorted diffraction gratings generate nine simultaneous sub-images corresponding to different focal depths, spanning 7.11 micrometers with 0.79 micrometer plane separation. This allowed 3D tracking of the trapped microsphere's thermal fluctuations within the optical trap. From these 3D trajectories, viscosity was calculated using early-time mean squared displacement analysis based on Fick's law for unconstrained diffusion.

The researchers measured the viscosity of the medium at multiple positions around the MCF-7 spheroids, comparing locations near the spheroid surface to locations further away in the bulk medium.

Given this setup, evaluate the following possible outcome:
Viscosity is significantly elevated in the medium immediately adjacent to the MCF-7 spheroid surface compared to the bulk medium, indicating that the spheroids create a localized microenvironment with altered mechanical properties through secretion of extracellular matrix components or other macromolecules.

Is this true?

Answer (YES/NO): NO